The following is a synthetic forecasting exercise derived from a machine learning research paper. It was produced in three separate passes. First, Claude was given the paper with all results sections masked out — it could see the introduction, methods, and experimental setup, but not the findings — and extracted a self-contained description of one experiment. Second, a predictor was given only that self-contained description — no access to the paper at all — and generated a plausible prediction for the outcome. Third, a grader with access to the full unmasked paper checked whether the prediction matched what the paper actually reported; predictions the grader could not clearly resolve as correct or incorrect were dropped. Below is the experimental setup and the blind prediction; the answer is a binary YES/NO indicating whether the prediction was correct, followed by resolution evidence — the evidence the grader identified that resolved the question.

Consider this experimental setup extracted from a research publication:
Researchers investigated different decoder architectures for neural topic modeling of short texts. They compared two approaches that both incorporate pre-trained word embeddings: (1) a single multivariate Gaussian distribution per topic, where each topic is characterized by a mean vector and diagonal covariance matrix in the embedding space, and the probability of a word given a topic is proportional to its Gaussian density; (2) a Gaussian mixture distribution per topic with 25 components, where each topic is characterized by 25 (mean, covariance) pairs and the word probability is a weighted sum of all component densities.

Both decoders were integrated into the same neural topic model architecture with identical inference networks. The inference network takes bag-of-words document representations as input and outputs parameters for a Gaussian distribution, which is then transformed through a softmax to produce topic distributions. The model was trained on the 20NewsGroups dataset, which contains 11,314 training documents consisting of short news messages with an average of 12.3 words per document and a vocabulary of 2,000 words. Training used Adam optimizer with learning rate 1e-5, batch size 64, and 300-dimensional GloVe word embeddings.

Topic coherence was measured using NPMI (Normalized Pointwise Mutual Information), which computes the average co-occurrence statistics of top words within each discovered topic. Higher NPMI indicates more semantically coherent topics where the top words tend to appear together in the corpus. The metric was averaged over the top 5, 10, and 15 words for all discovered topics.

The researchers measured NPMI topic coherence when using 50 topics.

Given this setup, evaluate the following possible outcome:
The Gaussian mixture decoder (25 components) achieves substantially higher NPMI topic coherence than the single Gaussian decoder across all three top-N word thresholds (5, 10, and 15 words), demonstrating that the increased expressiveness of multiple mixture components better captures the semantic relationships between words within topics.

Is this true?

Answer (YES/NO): NO